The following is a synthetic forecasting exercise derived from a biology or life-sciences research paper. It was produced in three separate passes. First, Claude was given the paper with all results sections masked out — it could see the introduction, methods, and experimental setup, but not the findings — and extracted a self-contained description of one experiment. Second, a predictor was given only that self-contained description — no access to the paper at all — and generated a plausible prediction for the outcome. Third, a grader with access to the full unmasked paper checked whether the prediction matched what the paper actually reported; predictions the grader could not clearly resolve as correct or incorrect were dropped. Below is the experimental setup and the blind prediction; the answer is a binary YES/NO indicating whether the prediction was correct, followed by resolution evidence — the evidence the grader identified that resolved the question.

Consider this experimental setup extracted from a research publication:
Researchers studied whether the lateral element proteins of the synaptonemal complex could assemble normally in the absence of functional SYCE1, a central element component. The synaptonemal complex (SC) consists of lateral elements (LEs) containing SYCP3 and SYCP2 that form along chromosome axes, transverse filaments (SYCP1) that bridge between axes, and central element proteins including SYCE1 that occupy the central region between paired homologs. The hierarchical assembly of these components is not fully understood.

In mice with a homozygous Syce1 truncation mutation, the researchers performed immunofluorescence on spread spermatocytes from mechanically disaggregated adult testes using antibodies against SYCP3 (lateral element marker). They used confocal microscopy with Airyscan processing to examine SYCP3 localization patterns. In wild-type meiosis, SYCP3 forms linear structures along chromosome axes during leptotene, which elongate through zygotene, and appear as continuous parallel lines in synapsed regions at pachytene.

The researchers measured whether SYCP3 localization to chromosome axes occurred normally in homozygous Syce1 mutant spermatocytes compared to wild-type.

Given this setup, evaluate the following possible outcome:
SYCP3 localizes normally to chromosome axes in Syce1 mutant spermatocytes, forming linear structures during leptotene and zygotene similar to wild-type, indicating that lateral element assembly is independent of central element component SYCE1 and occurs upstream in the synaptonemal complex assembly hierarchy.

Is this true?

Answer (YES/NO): YES